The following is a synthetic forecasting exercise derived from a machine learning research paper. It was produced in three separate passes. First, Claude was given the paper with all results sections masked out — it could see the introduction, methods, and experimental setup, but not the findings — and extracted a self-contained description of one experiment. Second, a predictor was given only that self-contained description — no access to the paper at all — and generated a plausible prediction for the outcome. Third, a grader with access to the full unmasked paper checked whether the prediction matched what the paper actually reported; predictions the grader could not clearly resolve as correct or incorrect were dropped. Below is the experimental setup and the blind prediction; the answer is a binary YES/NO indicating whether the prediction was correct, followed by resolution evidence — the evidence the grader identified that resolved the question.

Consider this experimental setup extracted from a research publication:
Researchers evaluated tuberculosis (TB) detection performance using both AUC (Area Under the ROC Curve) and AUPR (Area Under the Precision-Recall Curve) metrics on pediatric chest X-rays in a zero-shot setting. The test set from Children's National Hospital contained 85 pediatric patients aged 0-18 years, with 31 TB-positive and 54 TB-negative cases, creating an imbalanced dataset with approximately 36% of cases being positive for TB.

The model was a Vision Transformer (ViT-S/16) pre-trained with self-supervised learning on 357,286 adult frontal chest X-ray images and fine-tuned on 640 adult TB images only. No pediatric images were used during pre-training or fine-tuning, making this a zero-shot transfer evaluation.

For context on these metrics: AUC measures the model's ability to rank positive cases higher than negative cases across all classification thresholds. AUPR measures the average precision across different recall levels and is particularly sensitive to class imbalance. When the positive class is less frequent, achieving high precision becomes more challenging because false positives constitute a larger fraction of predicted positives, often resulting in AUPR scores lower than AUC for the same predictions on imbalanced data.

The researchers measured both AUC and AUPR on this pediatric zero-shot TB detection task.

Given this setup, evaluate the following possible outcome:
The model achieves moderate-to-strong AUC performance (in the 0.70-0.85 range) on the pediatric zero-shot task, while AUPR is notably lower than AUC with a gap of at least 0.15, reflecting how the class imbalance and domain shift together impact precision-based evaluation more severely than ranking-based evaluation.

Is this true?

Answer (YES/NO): NO